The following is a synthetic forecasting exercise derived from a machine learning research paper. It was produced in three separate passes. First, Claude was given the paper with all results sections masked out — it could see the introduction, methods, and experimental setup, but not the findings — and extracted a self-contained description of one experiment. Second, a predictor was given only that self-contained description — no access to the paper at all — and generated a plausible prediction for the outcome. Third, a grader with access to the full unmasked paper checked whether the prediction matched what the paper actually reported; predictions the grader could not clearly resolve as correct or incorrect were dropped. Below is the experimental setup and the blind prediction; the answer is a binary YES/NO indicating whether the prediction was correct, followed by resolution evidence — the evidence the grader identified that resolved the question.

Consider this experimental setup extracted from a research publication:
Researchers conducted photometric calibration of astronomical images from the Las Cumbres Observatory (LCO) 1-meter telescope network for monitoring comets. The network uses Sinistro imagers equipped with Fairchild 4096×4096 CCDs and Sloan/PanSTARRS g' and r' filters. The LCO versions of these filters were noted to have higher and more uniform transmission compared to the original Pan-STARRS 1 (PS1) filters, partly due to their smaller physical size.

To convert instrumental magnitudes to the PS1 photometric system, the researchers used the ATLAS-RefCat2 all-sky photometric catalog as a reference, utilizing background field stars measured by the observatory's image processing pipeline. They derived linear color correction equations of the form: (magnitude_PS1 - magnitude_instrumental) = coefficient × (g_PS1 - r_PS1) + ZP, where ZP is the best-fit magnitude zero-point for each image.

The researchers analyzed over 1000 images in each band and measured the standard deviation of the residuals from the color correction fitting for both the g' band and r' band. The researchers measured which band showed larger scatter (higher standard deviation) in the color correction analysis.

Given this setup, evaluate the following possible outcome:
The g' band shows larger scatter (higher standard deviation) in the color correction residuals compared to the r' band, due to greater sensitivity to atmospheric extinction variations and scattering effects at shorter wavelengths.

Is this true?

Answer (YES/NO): YES